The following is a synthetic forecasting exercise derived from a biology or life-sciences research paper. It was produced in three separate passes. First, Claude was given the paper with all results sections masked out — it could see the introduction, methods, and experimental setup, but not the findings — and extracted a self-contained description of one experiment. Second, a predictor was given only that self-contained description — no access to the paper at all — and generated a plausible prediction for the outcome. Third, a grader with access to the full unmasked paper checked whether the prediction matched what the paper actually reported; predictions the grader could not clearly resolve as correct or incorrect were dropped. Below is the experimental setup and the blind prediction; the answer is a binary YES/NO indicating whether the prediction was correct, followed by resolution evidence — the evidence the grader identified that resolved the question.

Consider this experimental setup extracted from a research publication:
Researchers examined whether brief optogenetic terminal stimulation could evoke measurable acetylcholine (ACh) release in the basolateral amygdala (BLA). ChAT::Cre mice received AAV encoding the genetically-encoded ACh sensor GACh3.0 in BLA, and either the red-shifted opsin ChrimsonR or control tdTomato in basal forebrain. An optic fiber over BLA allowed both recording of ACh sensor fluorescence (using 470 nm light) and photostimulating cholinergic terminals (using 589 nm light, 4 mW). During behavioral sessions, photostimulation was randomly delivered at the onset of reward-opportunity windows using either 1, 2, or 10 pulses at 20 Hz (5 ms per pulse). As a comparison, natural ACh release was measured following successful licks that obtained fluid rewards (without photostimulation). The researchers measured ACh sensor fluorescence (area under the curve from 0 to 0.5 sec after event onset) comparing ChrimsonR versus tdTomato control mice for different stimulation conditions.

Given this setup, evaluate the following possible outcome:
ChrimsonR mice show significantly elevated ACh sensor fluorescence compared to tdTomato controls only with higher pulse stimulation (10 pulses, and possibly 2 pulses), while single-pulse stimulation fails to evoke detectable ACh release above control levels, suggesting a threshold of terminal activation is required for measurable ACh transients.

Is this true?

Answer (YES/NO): NO